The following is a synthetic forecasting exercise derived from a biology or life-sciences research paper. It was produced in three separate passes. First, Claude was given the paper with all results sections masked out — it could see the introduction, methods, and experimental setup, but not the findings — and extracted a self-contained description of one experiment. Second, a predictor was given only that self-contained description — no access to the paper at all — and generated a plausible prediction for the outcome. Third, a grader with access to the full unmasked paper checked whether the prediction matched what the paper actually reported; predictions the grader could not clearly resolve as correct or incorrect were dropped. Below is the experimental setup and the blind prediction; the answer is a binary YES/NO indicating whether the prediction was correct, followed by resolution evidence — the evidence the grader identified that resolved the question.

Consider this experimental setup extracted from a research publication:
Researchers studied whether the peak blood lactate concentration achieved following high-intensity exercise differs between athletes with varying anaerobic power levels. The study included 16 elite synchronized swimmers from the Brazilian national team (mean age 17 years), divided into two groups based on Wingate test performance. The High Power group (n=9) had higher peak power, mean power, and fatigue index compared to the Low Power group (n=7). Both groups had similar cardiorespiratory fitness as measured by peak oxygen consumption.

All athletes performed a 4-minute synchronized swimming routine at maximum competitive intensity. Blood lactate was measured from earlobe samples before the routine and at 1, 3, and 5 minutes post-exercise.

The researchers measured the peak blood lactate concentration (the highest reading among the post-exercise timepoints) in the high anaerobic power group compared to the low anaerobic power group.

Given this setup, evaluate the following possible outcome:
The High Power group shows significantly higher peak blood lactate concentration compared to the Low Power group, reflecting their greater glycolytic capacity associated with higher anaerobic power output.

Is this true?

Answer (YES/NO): YES